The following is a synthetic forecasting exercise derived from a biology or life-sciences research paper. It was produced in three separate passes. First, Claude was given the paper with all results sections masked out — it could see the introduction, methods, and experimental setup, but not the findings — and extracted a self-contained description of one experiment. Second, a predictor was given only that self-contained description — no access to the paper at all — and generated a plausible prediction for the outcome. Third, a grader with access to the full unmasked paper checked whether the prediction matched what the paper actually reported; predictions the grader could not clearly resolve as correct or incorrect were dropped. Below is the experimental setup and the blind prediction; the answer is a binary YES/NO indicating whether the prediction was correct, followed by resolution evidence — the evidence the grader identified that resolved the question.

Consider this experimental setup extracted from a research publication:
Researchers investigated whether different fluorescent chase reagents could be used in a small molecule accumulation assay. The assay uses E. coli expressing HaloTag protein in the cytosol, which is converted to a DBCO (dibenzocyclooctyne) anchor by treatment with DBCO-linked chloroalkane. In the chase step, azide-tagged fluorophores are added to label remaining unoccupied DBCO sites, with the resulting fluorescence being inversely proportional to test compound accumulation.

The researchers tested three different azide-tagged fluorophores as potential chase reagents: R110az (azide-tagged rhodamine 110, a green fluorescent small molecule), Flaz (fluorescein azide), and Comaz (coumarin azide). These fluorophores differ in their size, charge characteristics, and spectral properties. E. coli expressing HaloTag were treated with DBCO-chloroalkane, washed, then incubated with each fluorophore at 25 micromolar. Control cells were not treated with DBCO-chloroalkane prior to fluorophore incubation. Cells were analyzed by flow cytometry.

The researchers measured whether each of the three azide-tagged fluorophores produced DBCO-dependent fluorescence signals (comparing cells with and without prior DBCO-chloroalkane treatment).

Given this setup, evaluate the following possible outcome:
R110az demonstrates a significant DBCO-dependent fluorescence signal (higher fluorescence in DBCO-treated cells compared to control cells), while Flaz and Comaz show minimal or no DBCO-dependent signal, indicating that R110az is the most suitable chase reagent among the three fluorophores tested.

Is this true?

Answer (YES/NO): NO